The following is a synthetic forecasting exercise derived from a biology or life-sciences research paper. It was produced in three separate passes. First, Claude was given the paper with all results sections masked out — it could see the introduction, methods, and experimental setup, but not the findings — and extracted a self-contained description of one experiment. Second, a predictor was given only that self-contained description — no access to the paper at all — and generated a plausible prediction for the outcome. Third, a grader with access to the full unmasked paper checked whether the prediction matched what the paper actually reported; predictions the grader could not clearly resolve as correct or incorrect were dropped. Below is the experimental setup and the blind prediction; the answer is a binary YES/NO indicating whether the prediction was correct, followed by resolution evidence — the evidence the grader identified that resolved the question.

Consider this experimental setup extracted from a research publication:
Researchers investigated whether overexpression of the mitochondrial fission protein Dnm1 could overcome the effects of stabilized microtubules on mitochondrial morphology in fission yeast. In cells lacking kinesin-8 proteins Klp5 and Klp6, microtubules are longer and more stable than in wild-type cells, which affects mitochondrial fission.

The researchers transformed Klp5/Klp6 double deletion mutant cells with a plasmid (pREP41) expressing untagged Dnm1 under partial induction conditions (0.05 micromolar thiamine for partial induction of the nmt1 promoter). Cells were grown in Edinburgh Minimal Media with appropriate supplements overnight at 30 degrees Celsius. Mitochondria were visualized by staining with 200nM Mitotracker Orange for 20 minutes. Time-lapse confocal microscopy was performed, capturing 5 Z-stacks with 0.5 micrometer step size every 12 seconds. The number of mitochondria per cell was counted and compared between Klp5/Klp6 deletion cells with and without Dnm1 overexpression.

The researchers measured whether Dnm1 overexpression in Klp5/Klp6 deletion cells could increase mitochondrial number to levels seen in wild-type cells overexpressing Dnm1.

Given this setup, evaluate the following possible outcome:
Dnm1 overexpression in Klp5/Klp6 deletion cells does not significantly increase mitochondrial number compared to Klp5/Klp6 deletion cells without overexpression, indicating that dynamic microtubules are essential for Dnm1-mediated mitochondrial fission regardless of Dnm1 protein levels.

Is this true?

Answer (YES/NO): NO